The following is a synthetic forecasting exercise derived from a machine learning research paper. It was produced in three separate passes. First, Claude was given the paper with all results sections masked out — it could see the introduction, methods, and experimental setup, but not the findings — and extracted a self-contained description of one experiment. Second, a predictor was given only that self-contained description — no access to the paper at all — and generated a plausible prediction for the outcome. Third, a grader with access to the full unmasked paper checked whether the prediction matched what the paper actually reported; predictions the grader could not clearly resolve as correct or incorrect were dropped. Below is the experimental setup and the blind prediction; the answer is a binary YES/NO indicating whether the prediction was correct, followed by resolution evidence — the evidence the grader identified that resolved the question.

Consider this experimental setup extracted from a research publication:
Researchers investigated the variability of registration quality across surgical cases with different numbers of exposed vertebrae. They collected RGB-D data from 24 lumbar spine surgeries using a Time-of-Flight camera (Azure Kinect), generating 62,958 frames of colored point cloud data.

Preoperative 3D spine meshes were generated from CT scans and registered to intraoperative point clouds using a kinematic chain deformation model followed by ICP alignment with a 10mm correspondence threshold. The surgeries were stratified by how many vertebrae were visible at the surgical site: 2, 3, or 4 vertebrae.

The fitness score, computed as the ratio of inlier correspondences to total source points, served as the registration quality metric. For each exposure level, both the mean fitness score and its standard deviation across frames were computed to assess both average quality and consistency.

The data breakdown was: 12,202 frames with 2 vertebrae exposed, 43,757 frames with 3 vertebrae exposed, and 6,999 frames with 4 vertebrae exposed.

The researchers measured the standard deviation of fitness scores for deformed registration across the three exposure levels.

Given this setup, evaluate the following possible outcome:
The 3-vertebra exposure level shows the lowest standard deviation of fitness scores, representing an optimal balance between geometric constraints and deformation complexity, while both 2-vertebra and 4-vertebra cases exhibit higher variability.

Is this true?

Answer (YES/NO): YES